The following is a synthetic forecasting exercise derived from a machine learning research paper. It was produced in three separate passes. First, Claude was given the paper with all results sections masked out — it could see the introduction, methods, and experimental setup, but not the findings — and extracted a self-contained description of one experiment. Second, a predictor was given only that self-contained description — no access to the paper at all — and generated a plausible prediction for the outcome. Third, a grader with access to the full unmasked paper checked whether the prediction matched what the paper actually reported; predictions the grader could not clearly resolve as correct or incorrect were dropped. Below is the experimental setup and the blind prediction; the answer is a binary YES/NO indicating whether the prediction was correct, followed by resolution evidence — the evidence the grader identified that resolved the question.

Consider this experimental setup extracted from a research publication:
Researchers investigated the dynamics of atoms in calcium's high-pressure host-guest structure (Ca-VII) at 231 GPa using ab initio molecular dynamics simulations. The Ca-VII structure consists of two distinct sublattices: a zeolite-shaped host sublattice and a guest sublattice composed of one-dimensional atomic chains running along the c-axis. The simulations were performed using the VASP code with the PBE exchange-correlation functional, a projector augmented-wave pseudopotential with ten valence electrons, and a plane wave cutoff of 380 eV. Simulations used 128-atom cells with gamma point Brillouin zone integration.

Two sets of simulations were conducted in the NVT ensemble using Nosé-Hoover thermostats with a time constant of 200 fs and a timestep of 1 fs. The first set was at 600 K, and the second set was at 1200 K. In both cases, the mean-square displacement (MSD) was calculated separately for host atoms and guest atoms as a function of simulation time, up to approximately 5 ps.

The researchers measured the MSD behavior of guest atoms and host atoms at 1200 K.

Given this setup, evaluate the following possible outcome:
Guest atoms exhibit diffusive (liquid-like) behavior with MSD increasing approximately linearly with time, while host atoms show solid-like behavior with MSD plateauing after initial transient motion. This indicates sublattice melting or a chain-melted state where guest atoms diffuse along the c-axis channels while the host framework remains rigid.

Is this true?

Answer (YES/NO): YES